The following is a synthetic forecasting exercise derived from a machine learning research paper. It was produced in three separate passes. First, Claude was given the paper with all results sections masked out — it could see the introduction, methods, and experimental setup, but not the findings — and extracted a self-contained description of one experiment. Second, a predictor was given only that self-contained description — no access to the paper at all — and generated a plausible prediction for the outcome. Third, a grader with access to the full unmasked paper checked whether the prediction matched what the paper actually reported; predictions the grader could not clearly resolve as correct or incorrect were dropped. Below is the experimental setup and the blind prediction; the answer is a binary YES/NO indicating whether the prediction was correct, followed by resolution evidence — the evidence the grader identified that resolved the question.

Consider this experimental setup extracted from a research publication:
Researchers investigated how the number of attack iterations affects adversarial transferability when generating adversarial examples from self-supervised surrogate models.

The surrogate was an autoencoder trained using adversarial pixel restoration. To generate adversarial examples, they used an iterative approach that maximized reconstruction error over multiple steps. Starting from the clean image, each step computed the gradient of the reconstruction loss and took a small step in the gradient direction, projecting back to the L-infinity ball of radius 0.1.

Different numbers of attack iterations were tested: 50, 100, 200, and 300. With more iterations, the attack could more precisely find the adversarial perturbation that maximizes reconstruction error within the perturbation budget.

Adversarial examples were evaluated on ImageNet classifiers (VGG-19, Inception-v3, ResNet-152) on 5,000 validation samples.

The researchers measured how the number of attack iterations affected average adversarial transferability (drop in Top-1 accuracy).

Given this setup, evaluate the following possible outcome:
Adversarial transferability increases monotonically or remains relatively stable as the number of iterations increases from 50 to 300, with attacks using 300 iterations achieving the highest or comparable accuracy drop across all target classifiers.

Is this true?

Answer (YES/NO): NO